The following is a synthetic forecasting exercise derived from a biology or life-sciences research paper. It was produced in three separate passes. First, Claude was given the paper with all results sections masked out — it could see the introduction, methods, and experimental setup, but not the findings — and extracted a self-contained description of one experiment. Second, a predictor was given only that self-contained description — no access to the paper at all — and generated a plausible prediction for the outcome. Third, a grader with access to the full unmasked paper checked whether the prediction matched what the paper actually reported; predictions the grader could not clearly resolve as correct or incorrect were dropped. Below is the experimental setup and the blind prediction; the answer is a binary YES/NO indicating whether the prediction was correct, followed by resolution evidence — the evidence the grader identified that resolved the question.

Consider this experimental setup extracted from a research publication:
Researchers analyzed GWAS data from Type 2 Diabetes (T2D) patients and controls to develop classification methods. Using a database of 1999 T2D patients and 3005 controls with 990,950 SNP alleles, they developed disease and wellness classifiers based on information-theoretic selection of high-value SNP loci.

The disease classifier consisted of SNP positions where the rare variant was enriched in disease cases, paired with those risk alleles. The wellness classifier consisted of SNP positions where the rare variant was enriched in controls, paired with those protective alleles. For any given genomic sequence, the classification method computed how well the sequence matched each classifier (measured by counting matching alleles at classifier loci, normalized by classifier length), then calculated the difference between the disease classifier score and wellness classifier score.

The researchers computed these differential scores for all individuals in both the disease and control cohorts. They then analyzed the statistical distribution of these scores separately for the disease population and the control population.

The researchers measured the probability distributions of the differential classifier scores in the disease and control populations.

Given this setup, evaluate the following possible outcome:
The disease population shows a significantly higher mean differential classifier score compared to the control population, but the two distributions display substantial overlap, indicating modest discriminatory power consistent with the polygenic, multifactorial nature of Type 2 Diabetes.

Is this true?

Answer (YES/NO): NO